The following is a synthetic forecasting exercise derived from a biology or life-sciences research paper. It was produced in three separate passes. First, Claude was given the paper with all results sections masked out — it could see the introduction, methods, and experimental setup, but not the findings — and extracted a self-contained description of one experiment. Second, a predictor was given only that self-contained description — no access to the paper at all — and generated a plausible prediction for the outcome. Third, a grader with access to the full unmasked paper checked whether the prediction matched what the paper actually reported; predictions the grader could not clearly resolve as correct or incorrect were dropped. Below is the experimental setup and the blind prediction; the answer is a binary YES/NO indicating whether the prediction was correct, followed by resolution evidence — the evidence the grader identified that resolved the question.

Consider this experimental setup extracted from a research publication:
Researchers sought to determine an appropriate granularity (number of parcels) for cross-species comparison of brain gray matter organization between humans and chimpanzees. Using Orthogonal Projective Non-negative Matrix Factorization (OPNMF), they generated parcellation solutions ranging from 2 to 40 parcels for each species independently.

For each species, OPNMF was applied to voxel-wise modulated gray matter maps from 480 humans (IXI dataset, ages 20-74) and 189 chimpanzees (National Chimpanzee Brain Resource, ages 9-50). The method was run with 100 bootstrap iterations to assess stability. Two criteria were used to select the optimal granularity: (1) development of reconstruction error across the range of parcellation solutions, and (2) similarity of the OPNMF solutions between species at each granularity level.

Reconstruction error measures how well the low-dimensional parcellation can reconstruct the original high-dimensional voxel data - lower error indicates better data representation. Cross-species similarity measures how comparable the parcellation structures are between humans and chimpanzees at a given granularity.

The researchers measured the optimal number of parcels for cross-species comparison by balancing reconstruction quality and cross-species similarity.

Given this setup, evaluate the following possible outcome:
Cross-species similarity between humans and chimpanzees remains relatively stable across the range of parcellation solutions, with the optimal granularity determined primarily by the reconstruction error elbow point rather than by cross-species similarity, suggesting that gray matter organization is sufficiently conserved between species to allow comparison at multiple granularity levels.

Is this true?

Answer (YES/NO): NO